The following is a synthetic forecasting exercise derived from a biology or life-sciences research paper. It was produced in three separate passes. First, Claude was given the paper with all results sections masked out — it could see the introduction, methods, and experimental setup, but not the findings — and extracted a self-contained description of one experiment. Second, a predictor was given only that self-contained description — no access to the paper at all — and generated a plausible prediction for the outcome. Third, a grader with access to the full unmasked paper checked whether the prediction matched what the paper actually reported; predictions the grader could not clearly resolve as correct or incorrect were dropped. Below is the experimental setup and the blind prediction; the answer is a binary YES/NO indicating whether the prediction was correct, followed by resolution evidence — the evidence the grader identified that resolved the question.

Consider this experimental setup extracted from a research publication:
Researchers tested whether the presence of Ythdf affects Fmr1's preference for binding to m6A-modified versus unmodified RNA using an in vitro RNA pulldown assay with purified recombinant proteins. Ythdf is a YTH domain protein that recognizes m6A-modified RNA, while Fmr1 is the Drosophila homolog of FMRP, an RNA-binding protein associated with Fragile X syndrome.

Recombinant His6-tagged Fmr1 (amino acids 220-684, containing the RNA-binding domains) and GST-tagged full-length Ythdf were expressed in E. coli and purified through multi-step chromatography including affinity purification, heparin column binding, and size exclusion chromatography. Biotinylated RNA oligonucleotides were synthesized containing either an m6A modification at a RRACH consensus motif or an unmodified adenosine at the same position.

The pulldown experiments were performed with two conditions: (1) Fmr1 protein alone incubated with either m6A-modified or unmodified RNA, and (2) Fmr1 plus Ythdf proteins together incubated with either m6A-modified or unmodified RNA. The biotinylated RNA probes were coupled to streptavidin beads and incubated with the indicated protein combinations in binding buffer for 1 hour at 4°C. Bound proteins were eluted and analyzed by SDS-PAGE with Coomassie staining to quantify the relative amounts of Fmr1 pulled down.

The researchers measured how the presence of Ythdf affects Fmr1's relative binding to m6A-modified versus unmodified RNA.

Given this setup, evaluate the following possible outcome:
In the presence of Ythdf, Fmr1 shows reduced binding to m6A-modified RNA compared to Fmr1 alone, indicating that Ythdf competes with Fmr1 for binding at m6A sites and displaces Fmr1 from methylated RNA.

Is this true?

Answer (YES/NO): NO